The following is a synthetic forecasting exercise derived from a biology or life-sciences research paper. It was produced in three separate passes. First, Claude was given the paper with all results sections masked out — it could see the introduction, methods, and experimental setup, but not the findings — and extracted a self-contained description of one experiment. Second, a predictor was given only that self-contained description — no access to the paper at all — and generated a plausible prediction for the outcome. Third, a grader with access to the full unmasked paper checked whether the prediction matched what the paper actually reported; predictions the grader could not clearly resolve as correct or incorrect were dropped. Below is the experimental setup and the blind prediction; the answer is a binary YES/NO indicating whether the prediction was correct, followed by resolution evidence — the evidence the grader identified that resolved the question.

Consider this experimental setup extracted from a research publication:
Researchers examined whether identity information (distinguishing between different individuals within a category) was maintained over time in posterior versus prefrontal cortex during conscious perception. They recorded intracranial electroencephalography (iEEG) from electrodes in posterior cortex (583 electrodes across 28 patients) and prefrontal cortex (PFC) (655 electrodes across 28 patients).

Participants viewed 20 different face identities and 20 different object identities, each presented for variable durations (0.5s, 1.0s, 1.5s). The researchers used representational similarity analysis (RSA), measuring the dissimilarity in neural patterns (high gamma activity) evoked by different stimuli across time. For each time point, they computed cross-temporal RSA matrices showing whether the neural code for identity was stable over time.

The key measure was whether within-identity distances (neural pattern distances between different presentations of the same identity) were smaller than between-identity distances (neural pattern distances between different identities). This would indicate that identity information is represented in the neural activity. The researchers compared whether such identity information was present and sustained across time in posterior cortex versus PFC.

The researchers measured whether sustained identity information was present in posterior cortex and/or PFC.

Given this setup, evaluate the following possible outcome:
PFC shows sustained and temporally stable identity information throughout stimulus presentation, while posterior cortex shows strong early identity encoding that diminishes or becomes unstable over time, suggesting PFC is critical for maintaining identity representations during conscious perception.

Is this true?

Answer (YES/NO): NO